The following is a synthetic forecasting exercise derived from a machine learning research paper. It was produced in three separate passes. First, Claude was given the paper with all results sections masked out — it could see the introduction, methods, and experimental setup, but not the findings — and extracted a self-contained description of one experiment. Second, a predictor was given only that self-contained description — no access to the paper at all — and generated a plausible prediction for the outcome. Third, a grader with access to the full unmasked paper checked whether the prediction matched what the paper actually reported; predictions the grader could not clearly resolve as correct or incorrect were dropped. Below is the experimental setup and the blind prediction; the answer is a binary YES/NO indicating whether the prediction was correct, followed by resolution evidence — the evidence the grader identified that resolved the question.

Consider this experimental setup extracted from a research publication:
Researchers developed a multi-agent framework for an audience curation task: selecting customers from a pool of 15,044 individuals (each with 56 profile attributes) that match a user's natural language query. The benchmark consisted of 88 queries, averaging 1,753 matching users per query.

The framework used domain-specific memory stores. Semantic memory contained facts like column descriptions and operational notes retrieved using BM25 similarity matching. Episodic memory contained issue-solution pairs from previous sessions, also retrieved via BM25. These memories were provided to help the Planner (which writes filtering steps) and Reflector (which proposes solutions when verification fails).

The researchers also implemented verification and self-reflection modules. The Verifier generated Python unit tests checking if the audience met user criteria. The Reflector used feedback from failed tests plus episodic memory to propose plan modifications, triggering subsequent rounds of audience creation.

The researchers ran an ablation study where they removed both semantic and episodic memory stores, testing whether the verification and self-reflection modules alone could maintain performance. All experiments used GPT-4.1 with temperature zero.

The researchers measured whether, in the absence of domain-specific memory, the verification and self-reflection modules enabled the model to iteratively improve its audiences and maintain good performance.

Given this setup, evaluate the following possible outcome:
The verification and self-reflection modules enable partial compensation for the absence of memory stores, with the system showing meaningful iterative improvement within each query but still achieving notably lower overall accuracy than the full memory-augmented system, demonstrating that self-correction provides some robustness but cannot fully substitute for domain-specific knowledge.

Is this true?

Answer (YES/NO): NO